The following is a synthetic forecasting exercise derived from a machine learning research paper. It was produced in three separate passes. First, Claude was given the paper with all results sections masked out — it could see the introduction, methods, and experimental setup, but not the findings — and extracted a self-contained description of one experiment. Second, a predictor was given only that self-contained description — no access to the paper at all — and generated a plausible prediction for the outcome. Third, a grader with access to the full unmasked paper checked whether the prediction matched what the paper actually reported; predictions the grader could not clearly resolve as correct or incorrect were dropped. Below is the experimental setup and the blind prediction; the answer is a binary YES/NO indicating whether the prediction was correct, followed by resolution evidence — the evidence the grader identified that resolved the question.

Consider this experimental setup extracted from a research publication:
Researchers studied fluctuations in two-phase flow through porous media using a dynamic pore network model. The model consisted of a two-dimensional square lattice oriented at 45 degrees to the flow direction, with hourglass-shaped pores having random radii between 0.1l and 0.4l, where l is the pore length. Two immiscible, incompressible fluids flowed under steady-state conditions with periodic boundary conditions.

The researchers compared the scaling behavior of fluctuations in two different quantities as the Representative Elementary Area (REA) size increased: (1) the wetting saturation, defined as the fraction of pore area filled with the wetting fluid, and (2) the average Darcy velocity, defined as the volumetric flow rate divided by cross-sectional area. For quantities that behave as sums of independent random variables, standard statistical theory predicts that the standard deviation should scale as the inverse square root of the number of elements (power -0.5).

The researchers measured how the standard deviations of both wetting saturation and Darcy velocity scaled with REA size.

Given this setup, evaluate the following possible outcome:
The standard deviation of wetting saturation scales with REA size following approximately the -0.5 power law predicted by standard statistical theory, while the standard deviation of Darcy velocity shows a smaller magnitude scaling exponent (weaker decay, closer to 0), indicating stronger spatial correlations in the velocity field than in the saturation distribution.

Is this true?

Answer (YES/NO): NO